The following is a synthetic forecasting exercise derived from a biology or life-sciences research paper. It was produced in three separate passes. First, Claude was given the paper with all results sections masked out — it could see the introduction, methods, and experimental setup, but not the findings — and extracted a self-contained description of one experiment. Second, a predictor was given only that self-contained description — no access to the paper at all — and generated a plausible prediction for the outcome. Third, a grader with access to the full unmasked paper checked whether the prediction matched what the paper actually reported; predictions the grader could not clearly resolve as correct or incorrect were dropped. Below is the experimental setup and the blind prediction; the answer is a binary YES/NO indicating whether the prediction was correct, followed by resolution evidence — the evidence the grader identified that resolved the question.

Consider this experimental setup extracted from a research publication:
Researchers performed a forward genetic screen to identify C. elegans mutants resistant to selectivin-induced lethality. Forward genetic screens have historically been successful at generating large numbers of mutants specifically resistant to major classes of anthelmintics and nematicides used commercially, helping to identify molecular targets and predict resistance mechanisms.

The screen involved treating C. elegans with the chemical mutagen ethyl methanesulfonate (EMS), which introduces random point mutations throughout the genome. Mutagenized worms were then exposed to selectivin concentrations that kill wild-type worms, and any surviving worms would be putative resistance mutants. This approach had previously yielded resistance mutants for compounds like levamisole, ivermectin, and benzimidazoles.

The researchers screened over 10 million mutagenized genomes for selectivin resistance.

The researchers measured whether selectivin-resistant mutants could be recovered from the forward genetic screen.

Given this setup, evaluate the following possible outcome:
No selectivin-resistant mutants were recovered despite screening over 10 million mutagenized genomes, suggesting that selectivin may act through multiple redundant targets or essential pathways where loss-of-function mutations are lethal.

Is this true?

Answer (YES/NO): YES